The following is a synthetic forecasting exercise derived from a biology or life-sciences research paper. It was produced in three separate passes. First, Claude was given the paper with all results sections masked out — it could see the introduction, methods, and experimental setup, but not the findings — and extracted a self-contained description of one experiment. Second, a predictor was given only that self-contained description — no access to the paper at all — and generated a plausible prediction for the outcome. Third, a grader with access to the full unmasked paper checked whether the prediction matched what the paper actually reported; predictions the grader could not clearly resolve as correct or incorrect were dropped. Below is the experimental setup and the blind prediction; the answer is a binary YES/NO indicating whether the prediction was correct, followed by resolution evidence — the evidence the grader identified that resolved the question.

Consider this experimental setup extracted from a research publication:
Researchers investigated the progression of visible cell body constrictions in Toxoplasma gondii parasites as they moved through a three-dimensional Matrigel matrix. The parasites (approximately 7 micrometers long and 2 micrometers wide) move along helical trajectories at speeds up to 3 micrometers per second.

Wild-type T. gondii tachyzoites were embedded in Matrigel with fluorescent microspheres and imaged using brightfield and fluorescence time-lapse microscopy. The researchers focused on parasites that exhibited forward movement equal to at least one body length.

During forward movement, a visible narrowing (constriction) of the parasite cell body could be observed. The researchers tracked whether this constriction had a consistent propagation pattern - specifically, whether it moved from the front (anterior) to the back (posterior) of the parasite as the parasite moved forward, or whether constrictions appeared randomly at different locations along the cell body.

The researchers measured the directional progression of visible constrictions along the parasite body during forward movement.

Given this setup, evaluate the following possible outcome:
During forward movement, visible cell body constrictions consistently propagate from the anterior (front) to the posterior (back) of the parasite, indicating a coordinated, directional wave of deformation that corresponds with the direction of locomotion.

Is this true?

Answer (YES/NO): YES